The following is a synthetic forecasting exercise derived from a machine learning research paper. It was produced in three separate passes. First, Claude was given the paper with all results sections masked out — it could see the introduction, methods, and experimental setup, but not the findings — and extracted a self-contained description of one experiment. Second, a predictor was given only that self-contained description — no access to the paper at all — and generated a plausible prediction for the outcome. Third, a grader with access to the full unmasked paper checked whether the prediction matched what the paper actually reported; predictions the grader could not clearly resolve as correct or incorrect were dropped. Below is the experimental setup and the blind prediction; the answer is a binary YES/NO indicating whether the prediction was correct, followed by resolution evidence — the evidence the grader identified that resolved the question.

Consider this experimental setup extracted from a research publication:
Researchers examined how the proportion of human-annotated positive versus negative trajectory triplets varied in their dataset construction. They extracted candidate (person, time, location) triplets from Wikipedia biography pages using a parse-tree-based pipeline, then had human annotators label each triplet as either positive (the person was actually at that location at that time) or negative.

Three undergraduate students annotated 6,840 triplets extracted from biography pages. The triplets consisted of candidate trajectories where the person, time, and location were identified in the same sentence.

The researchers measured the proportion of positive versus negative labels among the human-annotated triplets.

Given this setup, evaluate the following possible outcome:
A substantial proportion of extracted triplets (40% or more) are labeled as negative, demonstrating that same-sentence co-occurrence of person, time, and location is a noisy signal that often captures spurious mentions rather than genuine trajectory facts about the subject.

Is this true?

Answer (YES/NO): YES